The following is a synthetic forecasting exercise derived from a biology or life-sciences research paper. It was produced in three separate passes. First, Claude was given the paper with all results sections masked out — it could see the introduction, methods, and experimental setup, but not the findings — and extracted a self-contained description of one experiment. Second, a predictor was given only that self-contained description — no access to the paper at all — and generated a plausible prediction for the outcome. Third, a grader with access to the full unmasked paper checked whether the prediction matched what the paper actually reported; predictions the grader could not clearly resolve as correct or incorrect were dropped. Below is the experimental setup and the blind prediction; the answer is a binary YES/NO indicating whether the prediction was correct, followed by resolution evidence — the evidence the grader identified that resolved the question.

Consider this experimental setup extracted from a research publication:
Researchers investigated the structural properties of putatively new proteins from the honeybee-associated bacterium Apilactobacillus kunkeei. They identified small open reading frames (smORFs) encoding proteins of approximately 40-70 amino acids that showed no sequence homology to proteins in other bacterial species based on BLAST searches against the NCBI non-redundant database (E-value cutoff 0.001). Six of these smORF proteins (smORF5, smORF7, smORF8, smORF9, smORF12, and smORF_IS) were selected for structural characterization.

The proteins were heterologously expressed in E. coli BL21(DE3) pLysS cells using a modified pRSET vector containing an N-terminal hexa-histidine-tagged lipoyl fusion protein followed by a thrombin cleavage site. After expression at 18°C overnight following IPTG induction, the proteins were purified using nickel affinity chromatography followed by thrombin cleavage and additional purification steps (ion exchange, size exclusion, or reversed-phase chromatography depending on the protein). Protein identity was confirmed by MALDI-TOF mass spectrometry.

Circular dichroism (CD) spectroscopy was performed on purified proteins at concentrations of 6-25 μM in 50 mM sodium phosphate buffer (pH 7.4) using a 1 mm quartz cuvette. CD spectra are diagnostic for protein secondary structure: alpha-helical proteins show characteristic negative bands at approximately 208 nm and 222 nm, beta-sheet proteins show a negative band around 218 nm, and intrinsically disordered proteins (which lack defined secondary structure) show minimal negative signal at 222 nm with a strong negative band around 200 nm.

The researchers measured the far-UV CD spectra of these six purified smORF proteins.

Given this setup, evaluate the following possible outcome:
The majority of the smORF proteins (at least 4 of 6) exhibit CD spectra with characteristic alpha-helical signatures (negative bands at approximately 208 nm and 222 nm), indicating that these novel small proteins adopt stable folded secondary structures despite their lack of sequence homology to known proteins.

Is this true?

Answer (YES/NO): YES